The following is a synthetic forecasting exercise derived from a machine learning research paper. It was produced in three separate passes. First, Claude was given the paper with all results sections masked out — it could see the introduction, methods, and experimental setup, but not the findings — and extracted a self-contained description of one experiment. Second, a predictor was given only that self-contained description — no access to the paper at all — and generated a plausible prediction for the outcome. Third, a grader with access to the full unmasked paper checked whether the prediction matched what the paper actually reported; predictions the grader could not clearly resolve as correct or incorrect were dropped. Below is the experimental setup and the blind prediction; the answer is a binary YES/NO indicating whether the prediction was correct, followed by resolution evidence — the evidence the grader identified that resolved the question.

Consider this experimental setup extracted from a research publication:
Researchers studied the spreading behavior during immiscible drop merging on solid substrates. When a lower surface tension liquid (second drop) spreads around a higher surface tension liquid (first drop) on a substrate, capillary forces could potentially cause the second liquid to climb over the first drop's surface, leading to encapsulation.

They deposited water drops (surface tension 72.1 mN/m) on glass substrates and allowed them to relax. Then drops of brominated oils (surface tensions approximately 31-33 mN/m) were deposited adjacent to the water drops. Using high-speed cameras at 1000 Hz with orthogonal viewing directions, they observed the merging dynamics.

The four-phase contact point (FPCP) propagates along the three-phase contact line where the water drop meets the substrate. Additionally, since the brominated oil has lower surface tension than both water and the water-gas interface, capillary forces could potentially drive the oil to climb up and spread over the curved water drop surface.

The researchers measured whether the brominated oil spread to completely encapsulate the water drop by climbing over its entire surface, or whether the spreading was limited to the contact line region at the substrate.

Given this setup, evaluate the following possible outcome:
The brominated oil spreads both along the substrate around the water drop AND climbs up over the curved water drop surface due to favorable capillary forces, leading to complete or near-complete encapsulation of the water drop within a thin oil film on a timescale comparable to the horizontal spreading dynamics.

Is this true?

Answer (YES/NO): NO